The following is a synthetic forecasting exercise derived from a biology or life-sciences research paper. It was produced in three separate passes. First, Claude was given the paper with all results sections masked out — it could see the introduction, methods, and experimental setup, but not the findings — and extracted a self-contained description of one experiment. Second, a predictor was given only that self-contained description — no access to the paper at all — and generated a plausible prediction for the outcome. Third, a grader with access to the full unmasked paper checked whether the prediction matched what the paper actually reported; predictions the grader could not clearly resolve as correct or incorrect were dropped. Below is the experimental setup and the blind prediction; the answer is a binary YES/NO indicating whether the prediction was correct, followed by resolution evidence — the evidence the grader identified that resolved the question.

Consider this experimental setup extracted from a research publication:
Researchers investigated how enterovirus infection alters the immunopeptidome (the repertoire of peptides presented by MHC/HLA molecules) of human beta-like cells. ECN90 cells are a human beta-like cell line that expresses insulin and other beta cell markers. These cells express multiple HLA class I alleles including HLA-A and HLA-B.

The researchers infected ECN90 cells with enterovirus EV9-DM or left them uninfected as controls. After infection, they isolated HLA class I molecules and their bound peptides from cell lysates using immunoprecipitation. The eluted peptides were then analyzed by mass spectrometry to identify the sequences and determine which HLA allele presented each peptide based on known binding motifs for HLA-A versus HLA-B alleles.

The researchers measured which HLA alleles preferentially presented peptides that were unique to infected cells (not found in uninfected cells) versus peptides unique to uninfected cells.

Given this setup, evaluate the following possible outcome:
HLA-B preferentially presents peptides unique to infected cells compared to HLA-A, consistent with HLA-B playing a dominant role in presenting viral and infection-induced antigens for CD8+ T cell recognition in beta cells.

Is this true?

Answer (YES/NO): YES